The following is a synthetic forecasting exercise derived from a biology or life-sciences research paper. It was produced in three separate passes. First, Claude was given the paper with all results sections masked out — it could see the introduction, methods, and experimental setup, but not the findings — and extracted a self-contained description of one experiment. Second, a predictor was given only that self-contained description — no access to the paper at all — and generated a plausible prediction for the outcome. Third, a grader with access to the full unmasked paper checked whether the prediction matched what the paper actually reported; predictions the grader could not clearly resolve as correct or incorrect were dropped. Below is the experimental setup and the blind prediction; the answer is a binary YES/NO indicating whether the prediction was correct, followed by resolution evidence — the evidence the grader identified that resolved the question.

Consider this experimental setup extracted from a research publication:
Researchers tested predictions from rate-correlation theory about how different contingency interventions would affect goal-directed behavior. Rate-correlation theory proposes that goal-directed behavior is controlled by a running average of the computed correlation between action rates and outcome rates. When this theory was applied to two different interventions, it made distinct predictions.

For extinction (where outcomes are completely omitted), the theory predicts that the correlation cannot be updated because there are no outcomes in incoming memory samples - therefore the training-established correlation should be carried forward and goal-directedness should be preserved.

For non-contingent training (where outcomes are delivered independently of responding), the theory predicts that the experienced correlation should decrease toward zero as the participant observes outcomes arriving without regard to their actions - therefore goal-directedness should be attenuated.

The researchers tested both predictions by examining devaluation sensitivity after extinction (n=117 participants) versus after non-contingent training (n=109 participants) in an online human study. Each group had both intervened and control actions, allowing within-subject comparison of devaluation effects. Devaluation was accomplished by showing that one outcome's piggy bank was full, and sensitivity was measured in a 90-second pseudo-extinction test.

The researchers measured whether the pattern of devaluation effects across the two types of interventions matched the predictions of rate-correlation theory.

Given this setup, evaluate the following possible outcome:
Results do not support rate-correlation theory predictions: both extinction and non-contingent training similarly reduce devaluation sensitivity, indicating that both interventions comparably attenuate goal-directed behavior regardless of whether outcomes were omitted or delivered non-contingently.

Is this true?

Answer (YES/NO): NO